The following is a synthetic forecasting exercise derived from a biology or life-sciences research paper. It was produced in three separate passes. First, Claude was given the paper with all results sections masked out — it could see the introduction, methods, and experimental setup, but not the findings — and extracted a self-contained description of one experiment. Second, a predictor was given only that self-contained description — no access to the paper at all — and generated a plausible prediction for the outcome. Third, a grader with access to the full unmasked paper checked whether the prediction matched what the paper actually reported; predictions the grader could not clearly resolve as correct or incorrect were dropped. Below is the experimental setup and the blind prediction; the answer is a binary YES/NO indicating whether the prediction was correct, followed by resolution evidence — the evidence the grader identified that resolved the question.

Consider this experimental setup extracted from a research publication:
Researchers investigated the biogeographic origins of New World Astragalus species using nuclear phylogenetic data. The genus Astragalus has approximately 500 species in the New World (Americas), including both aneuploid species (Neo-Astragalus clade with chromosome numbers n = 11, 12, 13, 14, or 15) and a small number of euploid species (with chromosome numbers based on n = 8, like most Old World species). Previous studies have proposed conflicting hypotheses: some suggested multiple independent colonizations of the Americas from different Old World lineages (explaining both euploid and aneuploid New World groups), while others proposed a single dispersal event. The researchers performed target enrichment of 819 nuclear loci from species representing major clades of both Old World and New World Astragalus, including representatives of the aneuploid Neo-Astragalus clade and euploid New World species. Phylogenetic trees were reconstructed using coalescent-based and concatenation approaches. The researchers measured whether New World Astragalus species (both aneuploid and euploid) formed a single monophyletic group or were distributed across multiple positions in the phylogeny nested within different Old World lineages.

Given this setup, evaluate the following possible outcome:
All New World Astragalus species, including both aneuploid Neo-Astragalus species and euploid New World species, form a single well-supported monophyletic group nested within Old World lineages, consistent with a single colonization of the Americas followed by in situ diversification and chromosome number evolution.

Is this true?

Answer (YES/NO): NO